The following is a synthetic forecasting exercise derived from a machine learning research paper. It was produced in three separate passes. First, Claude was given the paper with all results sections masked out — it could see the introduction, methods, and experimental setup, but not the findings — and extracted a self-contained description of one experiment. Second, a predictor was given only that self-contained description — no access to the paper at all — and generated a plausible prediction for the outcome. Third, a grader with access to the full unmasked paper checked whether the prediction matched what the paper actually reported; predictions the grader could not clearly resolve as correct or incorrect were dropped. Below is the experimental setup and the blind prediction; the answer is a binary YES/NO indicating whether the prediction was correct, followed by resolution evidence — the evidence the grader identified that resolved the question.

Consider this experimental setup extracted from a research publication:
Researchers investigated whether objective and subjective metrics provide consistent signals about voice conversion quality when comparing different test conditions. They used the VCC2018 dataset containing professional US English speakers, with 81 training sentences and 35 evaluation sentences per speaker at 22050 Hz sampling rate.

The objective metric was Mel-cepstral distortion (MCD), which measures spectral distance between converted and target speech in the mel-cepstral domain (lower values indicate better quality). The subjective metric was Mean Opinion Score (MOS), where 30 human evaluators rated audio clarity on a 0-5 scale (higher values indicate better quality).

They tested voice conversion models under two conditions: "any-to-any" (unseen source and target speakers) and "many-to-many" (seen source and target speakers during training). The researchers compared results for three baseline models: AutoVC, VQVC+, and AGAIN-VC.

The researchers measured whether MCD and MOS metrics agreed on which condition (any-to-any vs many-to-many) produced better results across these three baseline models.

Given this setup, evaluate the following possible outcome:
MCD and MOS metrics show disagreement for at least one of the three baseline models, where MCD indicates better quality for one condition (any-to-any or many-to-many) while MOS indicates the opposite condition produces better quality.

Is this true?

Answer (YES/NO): YES